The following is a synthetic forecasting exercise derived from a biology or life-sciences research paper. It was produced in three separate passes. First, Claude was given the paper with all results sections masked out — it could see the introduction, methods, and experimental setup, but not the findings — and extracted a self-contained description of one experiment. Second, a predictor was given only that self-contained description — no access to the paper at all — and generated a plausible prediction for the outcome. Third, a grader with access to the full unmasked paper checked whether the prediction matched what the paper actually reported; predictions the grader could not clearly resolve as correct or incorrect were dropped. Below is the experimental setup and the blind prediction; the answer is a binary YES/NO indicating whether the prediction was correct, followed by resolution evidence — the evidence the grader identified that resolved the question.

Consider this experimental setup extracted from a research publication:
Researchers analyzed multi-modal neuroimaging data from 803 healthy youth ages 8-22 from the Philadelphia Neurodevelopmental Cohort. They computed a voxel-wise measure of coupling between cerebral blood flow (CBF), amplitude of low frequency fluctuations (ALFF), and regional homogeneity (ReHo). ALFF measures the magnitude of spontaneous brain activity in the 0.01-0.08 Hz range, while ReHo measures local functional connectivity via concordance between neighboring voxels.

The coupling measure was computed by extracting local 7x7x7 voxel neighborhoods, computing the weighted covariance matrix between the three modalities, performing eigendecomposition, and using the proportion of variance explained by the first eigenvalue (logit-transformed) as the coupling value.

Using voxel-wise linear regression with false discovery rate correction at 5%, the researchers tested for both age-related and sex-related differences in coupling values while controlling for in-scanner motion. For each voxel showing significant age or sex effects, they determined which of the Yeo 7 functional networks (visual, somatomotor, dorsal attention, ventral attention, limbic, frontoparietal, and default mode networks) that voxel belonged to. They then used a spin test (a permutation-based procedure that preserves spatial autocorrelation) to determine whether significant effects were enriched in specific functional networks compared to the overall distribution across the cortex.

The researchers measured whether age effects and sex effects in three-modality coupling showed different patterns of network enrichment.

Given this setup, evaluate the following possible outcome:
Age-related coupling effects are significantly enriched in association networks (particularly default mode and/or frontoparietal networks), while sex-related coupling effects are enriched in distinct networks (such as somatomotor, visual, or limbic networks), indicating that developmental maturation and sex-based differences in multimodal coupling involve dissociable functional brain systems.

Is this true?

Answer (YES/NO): NO